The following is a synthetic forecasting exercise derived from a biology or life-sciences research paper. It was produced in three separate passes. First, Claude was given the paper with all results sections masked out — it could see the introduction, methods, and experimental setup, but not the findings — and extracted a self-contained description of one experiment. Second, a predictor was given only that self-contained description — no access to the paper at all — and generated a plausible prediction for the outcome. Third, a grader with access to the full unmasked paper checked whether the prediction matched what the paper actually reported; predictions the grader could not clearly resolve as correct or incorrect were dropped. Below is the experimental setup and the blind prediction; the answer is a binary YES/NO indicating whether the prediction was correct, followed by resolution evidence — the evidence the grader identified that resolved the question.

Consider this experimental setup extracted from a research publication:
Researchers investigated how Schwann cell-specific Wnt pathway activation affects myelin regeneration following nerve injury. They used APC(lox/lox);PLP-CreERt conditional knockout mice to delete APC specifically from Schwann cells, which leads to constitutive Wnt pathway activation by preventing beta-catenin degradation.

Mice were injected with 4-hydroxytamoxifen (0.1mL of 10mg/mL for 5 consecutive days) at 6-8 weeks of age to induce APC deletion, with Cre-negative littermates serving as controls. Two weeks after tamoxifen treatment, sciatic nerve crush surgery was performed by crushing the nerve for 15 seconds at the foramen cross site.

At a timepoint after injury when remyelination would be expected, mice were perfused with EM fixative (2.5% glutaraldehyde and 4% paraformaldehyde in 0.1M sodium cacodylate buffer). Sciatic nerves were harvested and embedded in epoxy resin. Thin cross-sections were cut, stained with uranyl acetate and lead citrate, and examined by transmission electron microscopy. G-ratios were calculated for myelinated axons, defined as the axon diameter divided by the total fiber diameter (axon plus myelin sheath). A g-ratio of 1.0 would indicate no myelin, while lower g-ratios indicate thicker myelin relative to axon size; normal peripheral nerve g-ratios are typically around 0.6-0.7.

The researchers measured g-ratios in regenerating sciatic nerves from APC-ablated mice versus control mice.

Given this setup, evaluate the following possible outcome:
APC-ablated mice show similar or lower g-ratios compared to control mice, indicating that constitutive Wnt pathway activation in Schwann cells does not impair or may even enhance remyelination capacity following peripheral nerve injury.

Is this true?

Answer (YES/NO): YES